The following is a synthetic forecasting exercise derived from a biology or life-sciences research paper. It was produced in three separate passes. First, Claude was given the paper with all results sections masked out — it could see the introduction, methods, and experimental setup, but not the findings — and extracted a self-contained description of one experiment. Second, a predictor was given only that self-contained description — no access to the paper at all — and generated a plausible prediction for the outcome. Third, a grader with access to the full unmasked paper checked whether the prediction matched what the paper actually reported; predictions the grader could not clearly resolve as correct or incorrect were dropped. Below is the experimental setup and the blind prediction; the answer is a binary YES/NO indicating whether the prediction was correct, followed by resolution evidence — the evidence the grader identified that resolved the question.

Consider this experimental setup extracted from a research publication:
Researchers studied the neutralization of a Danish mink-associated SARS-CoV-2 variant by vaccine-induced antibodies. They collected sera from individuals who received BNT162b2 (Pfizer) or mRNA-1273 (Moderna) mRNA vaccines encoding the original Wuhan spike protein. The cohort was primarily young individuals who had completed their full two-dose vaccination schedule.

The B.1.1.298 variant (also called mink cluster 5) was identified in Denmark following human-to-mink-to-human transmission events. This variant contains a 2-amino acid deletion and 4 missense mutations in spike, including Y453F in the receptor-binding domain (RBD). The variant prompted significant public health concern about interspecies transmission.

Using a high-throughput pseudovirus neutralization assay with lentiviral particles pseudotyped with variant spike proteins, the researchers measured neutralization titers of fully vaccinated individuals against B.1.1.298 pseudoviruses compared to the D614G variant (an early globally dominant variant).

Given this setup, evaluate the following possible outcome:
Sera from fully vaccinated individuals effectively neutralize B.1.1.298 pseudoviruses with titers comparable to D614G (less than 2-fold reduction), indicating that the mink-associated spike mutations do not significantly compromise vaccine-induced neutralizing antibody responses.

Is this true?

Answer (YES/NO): YES